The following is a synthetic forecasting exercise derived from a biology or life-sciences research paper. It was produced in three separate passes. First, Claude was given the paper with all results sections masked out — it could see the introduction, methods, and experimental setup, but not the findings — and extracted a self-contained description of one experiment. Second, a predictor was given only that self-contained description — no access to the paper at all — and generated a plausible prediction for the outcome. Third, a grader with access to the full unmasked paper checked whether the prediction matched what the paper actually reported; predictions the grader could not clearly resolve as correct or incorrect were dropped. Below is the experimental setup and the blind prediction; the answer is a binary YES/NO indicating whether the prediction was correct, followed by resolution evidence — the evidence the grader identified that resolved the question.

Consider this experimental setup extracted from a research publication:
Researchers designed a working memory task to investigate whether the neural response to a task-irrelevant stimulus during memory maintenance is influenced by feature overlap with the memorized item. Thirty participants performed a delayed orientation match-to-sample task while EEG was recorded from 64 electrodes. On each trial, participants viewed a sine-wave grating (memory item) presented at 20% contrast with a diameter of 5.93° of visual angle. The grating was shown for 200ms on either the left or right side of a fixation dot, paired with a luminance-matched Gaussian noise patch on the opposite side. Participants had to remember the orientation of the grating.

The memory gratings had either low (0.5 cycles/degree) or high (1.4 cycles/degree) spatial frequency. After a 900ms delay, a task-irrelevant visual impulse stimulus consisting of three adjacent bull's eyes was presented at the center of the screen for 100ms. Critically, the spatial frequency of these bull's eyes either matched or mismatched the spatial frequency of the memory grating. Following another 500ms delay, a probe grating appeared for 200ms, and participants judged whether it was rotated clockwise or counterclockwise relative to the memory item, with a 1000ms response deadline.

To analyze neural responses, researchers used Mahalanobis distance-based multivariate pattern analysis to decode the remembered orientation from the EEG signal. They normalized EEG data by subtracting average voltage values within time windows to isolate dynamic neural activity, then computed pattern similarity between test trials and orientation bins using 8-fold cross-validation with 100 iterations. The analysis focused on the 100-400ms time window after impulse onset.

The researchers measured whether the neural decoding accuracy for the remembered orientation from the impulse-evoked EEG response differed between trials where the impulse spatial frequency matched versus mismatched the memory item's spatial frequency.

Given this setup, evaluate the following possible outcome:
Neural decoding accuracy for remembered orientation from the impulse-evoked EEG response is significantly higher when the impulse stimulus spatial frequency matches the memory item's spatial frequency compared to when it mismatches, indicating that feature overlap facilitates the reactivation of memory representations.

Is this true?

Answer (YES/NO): YES